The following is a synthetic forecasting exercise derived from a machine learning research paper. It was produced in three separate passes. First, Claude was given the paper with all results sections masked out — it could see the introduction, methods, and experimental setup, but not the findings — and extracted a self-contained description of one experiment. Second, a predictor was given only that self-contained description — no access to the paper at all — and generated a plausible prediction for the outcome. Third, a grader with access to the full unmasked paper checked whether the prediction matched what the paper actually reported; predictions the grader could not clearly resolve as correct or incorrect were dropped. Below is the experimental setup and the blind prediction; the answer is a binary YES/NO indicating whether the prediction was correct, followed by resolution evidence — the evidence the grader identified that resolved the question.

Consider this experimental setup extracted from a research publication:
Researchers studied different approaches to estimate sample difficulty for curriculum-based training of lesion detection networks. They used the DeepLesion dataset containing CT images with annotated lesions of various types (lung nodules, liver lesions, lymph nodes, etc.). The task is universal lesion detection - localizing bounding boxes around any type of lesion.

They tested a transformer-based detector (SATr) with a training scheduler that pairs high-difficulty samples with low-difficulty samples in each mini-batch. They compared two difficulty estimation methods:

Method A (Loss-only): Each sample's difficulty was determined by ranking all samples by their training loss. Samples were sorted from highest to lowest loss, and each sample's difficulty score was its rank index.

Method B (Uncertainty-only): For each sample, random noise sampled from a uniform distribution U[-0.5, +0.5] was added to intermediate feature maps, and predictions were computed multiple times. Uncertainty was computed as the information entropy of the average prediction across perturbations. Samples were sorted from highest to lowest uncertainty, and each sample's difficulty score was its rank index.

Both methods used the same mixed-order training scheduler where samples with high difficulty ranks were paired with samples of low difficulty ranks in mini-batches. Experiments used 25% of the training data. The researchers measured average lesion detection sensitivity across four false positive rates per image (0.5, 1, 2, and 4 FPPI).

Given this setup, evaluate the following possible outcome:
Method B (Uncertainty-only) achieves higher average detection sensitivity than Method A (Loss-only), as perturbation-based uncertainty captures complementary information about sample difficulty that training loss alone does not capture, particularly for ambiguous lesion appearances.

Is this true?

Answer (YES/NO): YES